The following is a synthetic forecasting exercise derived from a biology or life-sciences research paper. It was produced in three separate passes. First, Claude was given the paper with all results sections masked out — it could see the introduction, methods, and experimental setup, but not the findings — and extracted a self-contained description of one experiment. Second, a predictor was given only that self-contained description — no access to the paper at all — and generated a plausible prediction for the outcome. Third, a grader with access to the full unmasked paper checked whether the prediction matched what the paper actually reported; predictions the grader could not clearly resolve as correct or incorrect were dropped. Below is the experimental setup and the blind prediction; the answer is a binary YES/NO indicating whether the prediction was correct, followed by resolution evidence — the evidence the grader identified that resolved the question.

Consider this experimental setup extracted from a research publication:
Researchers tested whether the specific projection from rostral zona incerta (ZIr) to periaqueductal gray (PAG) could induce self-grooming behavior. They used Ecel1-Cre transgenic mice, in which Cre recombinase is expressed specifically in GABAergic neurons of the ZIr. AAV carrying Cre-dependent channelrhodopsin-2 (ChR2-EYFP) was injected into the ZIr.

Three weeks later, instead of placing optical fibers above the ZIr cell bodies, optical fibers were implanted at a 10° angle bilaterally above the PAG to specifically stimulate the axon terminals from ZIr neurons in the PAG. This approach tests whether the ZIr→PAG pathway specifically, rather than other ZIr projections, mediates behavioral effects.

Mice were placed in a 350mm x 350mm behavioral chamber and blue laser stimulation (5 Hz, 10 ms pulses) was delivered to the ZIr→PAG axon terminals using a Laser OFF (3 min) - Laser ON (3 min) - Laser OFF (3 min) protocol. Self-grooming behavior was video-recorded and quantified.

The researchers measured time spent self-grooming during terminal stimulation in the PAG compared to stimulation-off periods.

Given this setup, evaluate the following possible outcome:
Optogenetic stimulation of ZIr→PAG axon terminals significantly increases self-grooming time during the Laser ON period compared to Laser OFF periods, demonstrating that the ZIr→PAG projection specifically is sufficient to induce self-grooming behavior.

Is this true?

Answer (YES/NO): YES